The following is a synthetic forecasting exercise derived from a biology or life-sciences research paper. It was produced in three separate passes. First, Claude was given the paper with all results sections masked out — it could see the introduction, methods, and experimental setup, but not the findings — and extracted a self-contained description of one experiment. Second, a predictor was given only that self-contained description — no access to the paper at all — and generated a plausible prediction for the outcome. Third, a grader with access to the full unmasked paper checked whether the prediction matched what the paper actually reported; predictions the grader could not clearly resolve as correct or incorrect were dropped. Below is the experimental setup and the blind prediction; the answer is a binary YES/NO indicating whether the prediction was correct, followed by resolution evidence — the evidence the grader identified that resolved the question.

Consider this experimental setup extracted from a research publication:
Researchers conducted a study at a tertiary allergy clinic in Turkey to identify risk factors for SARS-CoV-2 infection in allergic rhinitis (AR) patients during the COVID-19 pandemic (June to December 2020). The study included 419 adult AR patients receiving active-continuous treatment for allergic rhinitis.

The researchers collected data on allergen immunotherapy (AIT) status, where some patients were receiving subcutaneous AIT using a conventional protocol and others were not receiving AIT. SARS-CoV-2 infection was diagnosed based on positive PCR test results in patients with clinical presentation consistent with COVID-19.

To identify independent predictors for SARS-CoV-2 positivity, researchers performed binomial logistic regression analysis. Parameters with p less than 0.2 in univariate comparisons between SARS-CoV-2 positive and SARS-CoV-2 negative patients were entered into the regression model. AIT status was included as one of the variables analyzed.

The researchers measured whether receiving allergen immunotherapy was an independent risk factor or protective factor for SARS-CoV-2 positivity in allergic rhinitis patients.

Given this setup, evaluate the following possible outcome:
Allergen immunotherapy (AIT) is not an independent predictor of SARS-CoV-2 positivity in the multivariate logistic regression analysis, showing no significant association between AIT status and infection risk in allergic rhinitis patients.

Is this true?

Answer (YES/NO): YES